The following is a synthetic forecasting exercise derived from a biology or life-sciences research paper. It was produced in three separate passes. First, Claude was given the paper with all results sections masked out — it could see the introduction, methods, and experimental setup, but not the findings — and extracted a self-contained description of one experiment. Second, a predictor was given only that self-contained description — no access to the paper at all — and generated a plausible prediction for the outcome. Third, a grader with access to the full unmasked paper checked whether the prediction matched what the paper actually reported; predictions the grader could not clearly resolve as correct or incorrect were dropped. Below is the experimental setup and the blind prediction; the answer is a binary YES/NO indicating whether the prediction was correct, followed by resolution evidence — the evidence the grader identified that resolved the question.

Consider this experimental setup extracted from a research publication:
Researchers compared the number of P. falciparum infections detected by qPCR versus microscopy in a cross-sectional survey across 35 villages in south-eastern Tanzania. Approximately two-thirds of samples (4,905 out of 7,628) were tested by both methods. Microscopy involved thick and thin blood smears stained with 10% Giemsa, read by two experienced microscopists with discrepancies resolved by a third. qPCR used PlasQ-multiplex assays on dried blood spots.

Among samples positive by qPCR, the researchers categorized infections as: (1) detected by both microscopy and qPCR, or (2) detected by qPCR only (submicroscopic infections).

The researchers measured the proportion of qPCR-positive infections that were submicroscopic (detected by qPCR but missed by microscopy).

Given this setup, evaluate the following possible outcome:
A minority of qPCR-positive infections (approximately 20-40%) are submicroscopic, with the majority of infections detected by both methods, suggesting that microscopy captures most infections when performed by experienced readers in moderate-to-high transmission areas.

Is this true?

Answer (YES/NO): NO